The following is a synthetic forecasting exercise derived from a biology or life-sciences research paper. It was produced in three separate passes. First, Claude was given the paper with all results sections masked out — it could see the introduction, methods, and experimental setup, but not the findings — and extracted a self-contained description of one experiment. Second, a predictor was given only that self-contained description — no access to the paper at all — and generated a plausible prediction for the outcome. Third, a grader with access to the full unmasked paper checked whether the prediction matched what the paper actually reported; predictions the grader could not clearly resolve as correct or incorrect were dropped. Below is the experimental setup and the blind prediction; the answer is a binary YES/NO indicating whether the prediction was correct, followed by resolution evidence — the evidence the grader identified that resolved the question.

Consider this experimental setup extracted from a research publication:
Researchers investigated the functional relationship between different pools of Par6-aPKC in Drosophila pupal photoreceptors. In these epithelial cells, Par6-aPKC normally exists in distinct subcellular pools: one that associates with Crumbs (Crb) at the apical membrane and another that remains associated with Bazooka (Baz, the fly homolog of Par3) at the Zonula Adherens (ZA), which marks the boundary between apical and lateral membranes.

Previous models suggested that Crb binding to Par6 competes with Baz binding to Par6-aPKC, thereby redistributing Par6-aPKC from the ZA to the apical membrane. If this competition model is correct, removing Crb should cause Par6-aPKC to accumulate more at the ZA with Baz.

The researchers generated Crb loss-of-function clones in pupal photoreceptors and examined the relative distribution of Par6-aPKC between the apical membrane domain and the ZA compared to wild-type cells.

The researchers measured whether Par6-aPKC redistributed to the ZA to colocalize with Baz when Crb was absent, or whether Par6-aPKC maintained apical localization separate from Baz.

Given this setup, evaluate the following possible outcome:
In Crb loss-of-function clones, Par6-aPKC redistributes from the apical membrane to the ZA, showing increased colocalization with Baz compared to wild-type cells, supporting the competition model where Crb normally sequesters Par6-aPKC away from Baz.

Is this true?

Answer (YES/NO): NO